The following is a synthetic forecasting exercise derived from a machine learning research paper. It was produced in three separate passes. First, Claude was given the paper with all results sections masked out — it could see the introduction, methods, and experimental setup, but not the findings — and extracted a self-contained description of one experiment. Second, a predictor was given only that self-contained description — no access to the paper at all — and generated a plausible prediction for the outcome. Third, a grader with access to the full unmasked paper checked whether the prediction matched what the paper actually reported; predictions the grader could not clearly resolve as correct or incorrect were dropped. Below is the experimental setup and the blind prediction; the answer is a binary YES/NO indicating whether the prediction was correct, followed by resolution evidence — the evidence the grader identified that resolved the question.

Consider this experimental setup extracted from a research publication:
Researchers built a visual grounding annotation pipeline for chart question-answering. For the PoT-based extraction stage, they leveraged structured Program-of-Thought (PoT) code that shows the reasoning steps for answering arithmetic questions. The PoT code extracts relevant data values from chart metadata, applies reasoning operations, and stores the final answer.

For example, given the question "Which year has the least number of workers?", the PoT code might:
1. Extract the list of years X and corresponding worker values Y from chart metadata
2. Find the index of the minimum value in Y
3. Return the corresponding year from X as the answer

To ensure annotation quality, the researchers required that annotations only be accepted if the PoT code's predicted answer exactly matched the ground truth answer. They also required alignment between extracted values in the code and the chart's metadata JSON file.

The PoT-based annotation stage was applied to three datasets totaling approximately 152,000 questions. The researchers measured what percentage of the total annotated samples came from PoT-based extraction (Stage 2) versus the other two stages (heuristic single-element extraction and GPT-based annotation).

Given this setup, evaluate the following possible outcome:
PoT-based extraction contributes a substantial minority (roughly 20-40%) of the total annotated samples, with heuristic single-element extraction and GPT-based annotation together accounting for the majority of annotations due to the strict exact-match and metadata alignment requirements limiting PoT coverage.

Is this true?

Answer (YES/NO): YES